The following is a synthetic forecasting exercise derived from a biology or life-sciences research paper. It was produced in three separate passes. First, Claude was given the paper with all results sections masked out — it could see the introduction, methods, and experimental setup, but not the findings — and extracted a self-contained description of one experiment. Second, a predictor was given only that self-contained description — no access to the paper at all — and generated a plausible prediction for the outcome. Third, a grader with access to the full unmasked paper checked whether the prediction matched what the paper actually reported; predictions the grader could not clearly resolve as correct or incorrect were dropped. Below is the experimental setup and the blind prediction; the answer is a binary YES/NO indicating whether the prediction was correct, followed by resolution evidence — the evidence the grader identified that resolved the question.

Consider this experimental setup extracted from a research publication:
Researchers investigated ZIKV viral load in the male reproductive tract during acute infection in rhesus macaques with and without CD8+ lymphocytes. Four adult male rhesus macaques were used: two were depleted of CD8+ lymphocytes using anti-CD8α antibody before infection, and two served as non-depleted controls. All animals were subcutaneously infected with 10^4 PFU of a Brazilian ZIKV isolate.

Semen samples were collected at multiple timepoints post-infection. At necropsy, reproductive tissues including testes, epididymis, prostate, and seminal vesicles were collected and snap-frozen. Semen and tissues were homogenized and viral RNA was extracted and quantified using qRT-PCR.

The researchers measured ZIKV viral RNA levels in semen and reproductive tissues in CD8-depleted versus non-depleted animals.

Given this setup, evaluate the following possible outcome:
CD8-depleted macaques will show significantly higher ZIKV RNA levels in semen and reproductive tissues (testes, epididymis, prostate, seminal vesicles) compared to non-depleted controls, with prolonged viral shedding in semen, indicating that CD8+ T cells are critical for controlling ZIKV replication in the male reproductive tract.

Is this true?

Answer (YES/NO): NO